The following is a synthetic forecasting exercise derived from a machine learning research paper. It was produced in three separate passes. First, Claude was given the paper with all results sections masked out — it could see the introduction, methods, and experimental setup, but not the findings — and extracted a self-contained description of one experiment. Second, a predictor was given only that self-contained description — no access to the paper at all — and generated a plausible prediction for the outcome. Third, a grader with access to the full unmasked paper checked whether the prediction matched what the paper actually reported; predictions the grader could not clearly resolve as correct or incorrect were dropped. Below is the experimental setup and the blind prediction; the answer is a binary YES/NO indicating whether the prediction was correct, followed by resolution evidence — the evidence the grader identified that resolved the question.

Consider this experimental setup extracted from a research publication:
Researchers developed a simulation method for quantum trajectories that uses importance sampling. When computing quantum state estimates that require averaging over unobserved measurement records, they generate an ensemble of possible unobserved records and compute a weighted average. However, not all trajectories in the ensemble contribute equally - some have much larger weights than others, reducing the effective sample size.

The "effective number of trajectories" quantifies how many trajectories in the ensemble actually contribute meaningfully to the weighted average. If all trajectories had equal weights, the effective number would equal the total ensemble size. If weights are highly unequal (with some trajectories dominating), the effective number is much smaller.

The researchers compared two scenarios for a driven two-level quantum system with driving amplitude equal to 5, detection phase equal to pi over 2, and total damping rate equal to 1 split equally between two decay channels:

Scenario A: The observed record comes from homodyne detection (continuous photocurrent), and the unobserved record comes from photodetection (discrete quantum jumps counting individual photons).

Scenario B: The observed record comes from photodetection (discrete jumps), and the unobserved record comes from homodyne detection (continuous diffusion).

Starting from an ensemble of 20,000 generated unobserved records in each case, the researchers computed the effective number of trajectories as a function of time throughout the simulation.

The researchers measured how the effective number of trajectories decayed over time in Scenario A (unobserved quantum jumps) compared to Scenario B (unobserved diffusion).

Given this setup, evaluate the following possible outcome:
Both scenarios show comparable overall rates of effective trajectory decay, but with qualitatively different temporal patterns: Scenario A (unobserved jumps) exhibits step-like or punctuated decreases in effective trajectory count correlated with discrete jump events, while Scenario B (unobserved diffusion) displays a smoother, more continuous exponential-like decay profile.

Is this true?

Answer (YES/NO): NO